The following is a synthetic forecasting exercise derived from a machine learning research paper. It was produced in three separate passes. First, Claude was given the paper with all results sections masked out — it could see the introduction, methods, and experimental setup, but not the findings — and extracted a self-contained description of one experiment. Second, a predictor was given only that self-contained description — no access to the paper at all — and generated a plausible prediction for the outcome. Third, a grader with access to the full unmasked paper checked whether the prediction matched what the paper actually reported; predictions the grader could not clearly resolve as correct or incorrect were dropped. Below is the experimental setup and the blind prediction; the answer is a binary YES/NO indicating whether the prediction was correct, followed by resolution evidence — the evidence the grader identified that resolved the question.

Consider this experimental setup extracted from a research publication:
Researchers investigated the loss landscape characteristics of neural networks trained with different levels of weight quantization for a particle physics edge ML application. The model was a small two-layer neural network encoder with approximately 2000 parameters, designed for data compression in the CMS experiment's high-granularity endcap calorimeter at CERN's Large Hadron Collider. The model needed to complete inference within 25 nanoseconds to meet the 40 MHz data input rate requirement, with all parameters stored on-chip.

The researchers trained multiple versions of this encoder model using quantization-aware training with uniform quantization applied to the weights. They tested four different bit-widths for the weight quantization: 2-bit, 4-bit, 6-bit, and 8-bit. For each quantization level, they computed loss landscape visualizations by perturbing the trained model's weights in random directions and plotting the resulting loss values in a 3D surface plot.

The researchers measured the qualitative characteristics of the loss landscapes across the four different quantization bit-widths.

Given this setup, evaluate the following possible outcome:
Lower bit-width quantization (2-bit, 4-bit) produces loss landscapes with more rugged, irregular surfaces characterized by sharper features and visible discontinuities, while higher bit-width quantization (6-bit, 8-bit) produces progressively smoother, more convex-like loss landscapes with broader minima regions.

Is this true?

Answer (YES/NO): NO